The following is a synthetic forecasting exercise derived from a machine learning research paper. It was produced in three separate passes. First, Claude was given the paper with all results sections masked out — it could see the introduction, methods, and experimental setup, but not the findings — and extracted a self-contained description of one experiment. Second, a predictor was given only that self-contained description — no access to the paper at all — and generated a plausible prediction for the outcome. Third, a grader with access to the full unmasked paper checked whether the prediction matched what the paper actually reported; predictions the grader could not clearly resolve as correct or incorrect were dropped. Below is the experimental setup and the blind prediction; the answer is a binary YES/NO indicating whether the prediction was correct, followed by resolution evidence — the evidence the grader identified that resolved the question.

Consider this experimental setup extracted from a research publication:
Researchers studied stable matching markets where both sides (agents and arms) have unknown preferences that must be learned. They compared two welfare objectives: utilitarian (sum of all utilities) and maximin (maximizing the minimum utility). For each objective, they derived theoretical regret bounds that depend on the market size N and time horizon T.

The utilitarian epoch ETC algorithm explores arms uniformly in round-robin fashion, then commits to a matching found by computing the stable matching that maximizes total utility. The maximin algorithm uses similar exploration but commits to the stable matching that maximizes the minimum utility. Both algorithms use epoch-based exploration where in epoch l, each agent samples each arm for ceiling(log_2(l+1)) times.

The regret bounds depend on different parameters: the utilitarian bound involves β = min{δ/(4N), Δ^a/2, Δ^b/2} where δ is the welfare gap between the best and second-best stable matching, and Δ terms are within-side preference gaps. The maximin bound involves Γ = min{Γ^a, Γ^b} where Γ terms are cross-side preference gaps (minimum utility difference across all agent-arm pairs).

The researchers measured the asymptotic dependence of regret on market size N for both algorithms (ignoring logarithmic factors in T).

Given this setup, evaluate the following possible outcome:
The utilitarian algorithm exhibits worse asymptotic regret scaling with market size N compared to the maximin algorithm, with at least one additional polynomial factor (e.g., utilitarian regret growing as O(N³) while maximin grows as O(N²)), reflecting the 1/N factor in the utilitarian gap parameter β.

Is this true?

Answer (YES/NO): YES